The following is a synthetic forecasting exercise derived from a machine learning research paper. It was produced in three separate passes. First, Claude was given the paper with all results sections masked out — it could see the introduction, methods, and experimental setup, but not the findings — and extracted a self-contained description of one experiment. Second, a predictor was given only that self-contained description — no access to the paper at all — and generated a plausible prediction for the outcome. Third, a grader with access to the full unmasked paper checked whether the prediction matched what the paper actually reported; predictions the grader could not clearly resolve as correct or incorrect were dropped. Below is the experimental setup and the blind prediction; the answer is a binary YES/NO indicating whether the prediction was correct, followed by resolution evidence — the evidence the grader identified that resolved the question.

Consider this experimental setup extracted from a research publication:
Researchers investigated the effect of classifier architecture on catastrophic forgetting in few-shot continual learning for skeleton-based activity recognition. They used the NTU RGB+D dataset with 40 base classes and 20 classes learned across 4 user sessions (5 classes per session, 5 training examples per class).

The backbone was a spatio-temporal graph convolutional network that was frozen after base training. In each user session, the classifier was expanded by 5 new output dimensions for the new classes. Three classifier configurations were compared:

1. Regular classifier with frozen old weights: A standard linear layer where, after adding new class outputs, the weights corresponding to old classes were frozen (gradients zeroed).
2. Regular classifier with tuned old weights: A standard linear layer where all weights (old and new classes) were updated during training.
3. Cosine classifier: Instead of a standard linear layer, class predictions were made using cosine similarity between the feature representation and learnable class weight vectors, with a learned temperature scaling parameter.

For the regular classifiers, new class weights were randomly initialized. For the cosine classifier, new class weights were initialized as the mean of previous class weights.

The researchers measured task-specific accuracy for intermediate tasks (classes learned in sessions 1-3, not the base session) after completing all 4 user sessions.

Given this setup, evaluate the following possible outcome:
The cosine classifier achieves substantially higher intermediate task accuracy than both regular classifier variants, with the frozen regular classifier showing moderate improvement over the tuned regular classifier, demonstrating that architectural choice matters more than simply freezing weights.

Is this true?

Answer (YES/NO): NO